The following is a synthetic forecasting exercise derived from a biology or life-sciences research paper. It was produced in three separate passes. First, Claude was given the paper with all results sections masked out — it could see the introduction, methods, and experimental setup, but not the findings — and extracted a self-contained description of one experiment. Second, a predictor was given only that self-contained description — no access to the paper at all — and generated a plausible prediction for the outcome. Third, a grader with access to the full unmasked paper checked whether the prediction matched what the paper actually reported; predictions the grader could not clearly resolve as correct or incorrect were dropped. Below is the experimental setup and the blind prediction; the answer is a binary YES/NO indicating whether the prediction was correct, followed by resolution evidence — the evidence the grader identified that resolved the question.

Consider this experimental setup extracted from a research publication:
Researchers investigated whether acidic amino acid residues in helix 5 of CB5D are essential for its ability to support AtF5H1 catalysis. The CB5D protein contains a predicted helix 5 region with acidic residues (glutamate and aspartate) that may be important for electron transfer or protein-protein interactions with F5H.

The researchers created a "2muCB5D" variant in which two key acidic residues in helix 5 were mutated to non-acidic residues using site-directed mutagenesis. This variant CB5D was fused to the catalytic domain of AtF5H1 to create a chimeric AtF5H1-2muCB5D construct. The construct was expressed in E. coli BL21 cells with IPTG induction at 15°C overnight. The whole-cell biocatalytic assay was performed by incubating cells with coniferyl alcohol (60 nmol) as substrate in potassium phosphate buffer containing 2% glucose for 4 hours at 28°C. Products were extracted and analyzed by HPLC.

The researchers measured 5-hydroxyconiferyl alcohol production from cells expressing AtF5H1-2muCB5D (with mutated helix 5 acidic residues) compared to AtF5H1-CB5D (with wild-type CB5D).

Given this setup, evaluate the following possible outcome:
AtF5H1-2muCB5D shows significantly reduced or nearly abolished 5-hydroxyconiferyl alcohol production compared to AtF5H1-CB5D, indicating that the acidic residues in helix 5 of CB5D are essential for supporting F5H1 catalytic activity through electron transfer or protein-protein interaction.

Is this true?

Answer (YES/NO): NO